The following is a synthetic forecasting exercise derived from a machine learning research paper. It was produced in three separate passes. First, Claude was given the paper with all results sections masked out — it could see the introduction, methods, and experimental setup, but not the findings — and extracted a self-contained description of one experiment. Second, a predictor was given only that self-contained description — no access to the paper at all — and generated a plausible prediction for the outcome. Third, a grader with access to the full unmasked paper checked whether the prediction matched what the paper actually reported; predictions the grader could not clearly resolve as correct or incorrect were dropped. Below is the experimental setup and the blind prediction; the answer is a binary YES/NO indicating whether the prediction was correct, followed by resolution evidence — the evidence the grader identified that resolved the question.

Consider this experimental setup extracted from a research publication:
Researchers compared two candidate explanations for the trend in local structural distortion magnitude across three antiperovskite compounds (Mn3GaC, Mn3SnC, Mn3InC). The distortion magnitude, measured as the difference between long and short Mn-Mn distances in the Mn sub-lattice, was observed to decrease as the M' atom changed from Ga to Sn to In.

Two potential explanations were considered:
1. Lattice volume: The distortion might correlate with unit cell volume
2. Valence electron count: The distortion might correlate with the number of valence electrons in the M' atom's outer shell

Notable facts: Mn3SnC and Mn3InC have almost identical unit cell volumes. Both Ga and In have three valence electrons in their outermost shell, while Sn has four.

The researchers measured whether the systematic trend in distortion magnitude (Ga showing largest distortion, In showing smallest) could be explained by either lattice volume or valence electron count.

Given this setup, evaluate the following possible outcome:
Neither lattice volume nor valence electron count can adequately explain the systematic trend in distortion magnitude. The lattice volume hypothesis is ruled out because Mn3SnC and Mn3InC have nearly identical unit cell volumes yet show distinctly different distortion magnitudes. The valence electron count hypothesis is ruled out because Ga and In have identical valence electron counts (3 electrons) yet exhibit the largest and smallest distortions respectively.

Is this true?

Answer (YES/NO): YES